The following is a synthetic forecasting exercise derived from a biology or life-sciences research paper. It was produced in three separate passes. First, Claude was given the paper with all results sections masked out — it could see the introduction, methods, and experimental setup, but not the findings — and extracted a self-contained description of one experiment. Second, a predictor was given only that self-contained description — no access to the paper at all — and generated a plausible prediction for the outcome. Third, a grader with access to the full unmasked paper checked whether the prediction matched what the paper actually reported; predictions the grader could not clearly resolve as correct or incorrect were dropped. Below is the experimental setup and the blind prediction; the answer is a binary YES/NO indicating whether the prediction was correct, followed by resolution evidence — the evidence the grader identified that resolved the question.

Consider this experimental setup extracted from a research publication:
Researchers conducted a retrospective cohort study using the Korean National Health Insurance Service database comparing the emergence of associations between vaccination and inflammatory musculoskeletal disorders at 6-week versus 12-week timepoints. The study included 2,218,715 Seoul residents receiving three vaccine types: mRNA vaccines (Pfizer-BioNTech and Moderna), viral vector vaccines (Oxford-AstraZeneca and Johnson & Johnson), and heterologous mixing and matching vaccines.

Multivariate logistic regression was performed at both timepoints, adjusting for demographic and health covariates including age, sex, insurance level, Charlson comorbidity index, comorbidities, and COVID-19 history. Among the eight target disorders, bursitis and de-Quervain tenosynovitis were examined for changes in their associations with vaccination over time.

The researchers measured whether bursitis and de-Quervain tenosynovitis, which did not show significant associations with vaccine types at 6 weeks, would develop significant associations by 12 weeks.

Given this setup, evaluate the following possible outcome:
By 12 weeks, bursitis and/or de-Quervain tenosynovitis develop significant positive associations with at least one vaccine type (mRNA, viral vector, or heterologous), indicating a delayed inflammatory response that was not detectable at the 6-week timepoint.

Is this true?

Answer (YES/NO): YES